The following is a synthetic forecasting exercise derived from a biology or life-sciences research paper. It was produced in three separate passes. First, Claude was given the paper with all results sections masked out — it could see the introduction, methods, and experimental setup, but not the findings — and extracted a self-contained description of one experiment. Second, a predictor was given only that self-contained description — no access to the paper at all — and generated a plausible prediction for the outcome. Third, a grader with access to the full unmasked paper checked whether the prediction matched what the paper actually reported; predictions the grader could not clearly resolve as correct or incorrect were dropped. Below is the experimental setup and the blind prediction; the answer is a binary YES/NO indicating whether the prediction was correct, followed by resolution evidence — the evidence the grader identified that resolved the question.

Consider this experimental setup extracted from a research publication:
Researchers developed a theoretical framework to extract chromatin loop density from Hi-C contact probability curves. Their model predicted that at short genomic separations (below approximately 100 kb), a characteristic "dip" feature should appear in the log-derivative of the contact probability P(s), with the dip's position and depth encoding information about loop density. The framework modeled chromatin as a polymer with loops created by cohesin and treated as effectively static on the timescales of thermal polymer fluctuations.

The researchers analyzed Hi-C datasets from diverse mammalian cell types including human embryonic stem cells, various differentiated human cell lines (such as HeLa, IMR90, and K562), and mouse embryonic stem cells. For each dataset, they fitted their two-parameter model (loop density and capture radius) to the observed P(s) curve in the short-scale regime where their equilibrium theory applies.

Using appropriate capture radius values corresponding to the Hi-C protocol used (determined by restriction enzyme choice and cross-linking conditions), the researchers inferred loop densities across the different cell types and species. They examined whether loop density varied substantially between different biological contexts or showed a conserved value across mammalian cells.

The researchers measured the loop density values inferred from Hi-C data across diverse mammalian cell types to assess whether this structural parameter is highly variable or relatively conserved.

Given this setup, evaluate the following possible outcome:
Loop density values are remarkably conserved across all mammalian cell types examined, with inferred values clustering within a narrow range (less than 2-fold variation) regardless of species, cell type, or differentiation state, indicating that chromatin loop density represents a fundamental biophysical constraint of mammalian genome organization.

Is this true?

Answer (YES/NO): YES